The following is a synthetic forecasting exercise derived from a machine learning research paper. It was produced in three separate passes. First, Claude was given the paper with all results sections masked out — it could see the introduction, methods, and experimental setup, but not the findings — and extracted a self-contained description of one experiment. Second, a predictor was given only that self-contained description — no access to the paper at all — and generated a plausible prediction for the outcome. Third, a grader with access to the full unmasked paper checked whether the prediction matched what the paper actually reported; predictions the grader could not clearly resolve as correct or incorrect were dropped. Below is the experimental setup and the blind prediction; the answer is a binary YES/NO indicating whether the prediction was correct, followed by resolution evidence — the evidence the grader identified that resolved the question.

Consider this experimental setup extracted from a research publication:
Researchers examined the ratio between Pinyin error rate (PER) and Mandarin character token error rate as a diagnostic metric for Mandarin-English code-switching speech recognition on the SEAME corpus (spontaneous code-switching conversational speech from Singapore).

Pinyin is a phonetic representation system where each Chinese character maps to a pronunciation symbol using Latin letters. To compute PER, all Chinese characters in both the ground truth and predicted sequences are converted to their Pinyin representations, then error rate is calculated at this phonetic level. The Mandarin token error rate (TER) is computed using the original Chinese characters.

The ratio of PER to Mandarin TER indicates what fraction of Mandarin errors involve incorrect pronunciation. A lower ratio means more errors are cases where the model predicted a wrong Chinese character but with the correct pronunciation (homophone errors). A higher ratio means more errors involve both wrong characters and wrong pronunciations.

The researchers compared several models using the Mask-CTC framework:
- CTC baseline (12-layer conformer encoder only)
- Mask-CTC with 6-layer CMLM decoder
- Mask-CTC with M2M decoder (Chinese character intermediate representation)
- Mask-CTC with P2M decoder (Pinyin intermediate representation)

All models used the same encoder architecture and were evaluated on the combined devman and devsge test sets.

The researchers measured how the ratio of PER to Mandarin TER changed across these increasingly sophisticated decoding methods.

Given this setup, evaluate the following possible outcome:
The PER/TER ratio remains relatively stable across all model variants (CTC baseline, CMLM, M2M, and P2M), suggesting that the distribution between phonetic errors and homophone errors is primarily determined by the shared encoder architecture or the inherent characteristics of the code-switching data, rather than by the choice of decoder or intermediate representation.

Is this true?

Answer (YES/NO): NO